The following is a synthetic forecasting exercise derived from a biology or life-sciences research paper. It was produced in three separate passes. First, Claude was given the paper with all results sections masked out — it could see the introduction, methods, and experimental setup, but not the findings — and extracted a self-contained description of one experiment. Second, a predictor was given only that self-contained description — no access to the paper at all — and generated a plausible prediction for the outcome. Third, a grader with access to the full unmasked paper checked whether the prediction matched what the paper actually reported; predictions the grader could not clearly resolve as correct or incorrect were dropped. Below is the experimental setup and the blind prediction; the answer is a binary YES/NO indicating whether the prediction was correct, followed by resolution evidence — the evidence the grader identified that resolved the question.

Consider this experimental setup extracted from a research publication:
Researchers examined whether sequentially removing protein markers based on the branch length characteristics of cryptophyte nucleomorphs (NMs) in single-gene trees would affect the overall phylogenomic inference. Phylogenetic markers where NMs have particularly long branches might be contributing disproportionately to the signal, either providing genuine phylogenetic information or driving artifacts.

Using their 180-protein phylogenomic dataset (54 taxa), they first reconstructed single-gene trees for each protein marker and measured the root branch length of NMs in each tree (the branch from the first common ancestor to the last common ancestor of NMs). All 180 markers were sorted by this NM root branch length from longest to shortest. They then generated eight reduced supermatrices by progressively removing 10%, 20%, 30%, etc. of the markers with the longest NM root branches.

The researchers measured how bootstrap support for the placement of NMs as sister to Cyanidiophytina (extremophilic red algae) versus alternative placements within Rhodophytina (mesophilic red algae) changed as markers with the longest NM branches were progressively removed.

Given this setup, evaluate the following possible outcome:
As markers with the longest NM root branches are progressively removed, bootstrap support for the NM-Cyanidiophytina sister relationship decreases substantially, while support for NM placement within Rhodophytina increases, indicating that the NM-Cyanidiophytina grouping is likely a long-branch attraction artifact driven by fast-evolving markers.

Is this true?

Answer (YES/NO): NO